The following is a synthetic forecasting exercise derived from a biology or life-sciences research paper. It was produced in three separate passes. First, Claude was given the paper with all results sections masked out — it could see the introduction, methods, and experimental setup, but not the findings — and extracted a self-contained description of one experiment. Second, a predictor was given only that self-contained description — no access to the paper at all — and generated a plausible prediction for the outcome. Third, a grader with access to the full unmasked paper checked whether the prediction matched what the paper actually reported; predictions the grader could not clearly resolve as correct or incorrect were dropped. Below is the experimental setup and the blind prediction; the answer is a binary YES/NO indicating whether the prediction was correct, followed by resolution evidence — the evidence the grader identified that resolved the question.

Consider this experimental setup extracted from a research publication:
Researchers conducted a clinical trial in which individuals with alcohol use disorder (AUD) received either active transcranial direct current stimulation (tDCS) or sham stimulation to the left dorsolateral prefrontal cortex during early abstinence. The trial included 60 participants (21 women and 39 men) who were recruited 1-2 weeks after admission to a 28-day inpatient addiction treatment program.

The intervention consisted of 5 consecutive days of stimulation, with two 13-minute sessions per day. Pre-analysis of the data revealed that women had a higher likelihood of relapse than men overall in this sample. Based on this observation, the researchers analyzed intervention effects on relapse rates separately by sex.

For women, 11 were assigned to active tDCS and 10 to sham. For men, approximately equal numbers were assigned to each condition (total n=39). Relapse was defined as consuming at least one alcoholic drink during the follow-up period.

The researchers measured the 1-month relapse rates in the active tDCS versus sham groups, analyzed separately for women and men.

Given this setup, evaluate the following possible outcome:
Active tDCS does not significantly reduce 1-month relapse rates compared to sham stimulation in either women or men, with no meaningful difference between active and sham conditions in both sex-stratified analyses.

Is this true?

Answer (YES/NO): NO